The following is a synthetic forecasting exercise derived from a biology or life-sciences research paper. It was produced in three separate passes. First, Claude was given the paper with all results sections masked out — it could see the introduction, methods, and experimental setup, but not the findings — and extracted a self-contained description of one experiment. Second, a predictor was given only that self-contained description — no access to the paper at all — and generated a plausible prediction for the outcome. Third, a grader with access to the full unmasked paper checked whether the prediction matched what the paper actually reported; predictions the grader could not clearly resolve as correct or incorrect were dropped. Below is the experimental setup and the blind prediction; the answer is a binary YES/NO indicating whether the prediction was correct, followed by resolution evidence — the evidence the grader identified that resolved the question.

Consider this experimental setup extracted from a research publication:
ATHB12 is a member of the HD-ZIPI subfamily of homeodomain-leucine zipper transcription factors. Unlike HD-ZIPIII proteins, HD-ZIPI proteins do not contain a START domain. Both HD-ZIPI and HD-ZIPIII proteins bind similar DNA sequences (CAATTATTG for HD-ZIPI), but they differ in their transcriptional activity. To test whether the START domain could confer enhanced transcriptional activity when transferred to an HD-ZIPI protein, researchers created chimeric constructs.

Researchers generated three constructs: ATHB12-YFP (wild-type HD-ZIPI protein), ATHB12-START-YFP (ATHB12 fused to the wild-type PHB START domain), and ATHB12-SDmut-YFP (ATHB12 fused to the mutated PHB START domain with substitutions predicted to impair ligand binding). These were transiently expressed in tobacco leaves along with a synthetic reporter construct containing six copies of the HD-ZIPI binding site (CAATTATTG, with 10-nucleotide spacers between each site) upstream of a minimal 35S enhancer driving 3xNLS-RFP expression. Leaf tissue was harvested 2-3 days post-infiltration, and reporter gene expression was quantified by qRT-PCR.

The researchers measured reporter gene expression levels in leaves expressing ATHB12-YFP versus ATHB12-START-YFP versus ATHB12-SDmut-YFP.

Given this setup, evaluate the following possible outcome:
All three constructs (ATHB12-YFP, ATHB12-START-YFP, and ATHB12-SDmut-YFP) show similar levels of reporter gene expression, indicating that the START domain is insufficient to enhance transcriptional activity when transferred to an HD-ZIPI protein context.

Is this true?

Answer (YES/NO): NO